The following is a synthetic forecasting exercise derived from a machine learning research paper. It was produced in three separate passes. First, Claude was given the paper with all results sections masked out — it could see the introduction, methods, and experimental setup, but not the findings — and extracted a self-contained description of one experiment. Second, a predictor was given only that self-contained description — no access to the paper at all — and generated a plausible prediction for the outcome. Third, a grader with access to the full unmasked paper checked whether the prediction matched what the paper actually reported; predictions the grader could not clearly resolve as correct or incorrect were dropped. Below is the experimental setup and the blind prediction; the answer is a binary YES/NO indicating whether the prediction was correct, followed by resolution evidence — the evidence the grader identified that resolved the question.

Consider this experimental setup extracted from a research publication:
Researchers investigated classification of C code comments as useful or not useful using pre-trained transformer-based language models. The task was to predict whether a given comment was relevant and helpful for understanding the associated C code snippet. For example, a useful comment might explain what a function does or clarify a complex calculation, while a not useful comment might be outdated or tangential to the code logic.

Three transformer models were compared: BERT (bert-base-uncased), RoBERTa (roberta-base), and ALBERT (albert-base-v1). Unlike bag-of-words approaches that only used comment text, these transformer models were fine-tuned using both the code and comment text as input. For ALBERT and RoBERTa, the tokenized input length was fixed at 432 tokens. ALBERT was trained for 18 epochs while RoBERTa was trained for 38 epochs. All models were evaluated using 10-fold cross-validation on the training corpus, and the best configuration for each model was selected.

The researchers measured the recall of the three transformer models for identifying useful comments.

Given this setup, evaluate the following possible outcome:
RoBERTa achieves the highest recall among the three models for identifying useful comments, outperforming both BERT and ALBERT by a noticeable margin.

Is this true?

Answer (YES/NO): NO